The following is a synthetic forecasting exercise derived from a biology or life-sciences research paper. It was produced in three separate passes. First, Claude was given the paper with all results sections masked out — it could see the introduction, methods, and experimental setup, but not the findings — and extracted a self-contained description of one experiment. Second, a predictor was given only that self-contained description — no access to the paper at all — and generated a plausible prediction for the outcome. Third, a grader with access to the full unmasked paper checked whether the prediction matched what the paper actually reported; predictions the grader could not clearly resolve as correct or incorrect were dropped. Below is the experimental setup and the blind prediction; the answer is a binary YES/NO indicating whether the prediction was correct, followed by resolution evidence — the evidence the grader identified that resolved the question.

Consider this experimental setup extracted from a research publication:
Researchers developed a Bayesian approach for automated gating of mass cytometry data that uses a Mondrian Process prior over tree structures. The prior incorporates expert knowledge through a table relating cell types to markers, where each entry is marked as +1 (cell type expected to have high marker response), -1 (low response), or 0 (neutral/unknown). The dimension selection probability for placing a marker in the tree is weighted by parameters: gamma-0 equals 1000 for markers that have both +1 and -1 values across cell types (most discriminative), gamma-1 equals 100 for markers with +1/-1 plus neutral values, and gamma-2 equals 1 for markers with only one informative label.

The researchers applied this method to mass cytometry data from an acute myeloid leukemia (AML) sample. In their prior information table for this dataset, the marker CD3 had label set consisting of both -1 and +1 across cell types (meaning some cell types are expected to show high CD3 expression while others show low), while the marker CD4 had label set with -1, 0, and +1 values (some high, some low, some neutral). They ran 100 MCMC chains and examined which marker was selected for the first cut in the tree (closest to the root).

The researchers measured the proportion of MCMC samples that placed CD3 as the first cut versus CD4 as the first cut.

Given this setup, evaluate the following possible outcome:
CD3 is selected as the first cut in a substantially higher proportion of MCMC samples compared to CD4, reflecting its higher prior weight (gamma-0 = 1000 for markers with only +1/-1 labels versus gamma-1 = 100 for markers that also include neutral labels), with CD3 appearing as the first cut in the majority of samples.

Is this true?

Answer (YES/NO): YES